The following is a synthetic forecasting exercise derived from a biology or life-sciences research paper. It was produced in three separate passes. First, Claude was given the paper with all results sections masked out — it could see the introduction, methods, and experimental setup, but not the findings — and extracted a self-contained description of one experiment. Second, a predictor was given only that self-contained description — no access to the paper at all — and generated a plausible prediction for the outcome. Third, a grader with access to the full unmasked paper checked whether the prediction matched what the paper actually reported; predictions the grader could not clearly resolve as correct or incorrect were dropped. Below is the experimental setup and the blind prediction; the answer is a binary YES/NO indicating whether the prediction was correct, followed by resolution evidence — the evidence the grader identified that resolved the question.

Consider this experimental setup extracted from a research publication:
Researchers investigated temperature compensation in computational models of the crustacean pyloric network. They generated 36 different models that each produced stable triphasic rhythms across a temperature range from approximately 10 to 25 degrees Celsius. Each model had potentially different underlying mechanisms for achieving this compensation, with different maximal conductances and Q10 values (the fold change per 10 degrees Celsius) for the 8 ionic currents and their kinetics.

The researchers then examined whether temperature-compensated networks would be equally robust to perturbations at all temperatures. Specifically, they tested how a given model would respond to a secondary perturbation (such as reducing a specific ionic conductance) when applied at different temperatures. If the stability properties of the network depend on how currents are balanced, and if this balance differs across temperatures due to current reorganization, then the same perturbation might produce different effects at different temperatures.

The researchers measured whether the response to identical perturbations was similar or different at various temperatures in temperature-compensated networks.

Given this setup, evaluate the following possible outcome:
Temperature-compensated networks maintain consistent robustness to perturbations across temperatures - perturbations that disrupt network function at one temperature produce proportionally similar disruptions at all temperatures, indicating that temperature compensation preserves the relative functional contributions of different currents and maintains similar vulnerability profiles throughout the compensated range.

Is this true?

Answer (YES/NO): NO